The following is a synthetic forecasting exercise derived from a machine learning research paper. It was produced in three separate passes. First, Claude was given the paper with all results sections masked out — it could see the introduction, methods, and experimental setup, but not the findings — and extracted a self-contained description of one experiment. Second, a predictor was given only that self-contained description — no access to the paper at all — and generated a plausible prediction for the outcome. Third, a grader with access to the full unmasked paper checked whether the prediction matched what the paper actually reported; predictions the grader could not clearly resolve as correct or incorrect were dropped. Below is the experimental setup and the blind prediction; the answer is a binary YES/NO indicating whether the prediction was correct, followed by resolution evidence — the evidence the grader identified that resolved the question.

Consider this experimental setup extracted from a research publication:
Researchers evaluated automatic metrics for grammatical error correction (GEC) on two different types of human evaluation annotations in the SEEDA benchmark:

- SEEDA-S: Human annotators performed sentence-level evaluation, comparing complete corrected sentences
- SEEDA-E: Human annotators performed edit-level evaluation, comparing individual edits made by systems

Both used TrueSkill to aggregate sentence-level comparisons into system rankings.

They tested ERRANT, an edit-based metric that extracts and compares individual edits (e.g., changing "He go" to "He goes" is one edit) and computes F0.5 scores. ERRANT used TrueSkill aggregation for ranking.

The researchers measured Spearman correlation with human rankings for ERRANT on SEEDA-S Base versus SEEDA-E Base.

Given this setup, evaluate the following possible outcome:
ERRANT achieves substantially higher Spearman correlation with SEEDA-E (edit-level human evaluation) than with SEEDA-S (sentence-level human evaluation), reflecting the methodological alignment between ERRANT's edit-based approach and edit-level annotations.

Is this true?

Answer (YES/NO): YES